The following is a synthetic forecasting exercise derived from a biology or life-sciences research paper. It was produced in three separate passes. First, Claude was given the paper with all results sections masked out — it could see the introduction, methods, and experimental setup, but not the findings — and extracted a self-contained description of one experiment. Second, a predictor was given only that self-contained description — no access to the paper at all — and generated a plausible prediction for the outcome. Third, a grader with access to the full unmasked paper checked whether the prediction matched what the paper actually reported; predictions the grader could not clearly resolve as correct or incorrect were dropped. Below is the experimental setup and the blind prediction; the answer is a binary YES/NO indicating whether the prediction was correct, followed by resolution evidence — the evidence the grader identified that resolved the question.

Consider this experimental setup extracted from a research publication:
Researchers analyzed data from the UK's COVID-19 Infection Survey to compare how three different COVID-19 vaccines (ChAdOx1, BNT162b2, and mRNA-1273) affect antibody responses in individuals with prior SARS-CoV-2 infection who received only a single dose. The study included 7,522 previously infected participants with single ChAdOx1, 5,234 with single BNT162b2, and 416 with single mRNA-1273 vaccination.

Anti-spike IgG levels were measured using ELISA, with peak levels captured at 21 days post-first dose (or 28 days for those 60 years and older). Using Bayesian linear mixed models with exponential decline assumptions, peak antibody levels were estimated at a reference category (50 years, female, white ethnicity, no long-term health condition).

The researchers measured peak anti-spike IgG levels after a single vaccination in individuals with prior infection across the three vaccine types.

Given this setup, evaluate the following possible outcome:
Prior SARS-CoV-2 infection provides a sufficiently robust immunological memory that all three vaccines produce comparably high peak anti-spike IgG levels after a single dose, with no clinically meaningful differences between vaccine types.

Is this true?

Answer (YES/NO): YES